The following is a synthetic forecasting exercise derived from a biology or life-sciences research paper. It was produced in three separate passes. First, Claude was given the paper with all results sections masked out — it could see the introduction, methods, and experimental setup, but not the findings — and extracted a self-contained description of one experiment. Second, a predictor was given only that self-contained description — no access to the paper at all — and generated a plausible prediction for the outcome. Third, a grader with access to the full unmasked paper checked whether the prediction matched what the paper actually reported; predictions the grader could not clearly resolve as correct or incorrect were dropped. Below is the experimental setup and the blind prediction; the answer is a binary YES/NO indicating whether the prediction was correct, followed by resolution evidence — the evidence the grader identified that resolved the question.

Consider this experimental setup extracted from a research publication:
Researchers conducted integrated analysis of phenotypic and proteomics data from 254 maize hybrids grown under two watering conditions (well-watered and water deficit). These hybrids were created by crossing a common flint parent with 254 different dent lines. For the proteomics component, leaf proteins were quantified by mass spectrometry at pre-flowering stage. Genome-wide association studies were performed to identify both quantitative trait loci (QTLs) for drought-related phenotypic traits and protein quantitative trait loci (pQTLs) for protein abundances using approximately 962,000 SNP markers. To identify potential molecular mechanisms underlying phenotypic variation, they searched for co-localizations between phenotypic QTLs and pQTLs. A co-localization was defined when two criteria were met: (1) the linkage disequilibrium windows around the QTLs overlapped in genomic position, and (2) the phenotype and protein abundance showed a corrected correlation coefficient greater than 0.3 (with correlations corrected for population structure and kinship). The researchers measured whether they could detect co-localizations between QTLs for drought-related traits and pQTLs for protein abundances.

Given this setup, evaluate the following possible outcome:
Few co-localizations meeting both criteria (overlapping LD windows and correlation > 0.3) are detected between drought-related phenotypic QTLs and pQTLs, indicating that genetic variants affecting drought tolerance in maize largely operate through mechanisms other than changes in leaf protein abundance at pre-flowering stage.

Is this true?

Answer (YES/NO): NO